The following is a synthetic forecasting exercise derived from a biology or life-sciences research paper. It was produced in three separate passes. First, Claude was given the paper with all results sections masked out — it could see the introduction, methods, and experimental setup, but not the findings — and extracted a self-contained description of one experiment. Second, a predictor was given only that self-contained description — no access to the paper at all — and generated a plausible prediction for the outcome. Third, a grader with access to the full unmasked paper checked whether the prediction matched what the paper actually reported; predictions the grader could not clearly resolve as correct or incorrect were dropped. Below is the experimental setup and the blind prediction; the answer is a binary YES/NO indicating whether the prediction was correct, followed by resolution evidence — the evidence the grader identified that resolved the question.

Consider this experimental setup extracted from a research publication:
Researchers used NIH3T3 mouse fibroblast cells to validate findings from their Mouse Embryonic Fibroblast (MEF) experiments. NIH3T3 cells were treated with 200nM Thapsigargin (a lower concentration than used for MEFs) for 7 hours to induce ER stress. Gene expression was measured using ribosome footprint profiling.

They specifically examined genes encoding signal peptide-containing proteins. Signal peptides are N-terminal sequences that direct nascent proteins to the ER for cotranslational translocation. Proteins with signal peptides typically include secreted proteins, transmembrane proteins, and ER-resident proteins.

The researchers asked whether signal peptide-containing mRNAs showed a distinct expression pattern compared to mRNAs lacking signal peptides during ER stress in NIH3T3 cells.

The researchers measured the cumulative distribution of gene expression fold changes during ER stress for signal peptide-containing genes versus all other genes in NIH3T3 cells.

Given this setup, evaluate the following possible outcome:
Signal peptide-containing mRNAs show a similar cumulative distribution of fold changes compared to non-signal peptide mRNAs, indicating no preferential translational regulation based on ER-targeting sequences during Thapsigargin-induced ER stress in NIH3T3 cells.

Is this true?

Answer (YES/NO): NO